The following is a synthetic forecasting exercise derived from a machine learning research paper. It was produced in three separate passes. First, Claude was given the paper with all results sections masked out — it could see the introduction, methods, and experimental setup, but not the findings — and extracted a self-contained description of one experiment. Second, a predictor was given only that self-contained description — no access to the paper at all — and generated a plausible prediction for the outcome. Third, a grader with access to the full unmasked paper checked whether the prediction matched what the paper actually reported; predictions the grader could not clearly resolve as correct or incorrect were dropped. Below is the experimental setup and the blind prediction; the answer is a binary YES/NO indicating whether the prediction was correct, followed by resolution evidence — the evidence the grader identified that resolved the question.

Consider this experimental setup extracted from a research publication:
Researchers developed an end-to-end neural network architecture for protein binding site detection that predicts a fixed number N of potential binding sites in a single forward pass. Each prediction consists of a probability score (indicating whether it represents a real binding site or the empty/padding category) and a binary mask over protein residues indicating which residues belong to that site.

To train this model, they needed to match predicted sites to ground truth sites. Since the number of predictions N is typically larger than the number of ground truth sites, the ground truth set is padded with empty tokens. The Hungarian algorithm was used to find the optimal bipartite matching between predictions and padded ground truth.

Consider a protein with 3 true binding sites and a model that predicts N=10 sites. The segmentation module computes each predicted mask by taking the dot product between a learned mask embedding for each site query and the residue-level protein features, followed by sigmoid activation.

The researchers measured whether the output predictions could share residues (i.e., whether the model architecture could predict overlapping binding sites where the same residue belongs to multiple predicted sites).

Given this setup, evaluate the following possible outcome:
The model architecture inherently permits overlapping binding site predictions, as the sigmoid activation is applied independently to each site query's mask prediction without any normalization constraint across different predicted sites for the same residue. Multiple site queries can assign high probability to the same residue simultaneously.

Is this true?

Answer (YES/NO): YES